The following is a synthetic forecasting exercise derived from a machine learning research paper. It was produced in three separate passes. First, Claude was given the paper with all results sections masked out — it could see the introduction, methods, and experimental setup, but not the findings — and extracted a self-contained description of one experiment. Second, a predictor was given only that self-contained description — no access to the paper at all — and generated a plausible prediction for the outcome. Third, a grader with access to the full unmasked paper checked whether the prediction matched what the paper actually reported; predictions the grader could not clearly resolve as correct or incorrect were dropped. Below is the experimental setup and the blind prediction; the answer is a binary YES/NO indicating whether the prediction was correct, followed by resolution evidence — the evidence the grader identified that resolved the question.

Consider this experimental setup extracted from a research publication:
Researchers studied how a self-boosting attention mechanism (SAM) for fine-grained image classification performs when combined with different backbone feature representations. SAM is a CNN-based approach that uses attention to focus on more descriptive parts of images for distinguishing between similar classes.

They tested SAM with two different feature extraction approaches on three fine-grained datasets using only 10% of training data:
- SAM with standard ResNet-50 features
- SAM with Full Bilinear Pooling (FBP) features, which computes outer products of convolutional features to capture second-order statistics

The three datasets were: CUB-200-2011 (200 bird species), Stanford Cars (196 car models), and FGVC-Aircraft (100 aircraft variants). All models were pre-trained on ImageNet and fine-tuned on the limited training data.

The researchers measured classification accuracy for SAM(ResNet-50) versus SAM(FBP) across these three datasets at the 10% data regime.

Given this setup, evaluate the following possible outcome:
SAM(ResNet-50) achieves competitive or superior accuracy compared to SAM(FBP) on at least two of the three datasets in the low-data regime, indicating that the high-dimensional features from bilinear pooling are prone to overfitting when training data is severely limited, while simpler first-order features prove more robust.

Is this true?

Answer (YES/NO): NO